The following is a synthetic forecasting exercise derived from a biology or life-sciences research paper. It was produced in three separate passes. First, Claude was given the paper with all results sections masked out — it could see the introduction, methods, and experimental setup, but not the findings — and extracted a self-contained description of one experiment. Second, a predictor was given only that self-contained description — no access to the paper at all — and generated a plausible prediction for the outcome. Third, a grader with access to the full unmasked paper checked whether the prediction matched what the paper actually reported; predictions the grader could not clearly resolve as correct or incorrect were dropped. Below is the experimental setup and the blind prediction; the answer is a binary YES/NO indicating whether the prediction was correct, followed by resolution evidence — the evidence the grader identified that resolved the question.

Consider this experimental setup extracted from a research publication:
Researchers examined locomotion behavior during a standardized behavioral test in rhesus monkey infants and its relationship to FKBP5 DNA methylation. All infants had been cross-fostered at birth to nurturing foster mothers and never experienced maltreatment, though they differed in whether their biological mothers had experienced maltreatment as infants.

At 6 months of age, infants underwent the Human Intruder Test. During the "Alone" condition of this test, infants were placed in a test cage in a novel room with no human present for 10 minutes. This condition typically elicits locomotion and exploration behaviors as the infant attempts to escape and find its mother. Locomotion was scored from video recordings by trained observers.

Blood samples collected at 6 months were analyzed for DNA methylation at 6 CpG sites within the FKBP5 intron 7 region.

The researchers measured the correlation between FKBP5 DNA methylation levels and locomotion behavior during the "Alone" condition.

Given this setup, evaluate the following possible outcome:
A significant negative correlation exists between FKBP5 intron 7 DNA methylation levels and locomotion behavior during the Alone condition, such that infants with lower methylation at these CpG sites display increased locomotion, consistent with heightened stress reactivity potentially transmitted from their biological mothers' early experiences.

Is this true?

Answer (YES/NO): NO